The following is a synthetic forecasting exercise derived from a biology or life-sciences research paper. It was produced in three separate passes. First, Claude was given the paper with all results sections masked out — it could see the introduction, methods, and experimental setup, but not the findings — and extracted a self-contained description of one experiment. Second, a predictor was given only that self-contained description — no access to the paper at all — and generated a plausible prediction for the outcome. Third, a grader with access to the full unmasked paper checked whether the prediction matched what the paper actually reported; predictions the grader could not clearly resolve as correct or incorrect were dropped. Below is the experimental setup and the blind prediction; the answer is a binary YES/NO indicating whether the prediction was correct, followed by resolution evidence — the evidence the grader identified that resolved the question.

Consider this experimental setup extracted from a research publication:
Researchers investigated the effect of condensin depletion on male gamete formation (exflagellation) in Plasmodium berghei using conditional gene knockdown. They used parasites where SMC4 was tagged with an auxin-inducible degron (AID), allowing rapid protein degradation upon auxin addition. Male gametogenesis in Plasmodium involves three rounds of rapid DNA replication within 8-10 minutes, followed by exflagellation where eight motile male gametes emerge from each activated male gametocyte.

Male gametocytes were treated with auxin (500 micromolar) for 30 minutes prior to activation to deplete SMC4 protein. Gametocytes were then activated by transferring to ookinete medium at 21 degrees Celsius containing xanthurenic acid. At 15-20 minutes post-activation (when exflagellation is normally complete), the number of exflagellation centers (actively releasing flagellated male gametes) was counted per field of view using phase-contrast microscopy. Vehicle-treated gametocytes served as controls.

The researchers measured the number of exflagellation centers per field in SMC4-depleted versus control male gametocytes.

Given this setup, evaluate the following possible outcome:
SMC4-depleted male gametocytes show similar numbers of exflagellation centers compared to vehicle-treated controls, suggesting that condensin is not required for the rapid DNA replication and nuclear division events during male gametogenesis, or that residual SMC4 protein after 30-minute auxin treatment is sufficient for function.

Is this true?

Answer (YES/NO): NO